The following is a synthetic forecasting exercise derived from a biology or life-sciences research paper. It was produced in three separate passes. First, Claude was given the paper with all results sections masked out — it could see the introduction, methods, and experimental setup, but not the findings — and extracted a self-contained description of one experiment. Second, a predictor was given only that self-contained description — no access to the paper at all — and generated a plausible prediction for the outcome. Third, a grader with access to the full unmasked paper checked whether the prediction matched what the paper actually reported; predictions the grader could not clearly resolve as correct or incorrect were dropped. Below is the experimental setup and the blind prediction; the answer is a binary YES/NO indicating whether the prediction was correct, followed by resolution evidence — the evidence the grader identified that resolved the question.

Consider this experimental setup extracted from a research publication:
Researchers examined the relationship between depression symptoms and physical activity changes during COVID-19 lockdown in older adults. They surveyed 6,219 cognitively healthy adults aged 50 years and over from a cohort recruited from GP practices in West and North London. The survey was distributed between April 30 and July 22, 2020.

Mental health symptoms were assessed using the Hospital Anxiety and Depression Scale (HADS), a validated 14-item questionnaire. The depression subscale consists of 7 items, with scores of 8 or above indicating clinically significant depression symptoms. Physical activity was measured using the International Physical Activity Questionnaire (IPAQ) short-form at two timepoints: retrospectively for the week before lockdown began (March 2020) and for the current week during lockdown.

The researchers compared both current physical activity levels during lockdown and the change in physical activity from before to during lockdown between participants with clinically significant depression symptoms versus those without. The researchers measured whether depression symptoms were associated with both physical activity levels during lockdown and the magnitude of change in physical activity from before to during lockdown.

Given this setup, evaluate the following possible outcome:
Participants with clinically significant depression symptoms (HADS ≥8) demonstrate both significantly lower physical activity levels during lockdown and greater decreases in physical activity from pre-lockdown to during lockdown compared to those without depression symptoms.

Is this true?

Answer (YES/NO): YES